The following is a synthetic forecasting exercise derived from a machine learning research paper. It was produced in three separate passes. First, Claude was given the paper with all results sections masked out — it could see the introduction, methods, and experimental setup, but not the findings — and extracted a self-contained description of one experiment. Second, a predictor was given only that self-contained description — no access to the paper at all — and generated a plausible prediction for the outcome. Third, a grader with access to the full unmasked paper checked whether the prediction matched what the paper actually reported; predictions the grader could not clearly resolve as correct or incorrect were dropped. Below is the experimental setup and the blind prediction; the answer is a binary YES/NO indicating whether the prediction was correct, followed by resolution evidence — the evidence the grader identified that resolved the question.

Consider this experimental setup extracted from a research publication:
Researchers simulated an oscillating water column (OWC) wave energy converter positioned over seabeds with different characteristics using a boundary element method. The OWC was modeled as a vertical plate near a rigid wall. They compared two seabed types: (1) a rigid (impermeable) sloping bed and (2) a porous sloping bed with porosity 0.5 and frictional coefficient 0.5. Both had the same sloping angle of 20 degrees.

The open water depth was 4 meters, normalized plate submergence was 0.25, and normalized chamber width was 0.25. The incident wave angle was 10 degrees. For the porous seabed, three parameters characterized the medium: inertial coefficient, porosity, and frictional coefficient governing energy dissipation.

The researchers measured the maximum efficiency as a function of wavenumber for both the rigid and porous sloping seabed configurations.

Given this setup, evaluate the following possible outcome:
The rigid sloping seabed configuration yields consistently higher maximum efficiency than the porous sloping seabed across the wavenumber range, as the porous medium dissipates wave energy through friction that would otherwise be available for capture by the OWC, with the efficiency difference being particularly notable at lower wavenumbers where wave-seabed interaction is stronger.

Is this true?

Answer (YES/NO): NO